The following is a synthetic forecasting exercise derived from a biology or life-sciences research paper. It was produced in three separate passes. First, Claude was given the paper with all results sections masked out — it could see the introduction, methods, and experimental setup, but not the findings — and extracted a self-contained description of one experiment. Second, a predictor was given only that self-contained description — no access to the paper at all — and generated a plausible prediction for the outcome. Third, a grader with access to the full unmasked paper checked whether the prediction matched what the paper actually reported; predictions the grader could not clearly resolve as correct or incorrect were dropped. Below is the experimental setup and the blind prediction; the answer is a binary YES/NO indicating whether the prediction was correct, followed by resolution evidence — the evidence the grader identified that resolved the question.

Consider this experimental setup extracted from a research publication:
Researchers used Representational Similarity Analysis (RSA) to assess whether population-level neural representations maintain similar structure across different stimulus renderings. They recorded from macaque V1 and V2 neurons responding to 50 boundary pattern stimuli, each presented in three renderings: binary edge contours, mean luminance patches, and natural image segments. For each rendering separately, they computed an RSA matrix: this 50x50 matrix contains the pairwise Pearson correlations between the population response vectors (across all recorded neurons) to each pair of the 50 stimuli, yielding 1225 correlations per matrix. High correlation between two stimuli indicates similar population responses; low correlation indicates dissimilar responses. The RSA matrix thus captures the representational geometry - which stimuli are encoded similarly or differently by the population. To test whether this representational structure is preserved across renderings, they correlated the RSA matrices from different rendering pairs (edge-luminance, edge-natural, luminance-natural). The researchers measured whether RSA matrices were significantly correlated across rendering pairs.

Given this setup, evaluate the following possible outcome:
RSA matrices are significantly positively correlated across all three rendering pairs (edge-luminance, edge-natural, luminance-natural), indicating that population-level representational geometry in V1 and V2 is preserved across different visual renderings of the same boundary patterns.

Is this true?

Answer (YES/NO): NO